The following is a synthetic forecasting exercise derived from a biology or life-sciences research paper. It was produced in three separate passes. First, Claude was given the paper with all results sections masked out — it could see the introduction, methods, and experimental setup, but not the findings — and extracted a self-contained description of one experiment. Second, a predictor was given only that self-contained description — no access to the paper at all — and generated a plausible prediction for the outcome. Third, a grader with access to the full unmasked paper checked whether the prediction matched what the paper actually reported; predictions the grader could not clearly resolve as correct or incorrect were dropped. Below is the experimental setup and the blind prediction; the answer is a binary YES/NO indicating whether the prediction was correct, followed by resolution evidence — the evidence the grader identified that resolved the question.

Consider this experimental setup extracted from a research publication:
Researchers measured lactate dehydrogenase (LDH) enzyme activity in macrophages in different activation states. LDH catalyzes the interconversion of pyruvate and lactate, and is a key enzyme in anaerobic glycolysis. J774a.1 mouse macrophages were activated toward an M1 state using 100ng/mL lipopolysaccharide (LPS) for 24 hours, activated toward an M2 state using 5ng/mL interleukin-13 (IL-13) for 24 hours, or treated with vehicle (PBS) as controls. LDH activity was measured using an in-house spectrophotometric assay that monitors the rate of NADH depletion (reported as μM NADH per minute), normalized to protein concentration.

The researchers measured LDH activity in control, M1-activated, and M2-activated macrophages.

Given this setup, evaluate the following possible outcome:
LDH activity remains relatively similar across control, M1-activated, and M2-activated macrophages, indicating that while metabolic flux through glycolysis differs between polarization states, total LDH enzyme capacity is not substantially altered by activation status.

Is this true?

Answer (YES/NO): NO